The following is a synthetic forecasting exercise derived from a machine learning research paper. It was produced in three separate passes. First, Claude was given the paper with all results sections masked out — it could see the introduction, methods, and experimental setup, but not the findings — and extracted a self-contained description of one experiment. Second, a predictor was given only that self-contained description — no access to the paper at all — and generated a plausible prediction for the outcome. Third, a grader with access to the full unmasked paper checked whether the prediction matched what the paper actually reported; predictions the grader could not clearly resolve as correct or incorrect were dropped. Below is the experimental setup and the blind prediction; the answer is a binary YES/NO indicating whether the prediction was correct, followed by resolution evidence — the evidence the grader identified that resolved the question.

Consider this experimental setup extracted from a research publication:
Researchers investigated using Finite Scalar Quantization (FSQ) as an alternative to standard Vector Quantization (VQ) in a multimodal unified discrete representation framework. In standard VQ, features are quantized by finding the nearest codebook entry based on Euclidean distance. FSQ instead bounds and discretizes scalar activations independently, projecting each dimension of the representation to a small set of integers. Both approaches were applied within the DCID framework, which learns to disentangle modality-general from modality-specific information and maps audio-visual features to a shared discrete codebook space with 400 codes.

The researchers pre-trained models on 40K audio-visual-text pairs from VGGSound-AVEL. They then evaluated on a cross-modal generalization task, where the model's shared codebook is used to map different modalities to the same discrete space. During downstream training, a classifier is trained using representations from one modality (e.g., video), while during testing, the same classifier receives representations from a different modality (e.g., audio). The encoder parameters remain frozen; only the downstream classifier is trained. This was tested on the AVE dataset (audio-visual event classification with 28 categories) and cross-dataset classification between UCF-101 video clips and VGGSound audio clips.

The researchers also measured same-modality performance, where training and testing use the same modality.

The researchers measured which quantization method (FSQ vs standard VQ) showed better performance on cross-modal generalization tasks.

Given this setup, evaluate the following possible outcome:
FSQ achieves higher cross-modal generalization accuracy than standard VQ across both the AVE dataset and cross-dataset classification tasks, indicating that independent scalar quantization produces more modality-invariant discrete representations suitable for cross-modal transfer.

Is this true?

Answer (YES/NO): NO